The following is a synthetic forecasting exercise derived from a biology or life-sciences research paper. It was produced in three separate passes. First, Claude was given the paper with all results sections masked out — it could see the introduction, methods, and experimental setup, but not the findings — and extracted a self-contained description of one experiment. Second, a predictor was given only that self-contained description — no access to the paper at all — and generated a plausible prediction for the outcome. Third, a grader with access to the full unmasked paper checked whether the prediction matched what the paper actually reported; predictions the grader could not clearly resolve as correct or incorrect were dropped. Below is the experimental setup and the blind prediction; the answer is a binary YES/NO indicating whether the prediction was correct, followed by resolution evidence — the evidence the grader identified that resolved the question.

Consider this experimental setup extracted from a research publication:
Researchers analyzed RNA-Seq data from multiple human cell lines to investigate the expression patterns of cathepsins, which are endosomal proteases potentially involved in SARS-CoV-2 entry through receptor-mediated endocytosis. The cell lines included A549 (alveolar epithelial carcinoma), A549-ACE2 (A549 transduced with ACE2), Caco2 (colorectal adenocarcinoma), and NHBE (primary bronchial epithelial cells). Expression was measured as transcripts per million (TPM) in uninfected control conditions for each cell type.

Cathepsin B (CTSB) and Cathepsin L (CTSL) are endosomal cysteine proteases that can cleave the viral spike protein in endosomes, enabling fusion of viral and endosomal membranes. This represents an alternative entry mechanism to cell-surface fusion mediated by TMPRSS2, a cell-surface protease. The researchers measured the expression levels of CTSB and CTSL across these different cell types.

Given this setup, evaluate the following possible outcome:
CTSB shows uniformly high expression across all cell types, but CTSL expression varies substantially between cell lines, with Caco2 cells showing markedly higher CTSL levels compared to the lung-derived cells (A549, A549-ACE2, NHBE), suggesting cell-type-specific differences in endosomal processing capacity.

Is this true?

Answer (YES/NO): NO